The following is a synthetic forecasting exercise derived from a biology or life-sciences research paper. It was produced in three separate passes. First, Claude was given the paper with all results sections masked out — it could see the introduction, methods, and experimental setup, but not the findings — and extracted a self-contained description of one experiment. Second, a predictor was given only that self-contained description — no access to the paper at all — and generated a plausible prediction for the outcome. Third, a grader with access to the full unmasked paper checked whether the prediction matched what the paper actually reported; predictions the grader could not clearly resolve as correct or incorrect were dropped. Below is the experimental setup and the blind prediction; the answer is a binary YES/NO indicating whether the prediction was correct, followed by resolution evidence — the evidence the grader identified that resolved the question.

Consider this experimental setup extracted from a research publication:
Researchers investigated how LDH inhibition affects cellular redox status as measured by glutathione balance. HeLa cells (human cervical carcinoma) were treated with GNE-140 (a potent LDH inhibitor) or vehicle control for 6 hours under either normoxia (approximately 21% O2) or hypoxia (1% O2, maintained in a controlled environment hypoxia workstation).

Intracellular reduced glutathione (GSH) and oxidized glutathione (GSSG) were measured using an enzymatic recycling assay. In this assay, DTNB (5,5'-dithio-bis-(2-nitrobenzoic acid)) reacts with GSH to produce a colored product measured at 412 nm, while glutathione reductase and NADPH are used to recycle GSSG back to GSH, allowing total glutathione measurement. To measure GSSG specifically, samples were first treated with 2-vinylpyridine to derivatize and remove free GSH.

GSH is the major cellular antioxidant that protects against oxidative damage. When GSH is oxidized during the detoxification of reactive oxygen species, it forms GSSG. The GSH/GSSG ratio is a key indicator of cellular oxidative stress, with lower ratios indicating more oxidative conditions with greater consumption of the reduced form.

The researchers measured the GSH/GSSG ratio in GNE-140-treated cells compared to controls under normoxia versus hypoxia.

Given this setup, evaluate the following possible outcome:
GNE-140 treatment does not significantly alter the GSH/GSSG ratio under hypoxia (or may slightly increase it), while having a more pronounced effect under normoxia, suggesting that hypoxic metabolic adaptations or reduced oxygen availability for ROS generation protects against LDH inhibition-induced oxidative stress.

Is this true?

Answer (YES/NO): NO